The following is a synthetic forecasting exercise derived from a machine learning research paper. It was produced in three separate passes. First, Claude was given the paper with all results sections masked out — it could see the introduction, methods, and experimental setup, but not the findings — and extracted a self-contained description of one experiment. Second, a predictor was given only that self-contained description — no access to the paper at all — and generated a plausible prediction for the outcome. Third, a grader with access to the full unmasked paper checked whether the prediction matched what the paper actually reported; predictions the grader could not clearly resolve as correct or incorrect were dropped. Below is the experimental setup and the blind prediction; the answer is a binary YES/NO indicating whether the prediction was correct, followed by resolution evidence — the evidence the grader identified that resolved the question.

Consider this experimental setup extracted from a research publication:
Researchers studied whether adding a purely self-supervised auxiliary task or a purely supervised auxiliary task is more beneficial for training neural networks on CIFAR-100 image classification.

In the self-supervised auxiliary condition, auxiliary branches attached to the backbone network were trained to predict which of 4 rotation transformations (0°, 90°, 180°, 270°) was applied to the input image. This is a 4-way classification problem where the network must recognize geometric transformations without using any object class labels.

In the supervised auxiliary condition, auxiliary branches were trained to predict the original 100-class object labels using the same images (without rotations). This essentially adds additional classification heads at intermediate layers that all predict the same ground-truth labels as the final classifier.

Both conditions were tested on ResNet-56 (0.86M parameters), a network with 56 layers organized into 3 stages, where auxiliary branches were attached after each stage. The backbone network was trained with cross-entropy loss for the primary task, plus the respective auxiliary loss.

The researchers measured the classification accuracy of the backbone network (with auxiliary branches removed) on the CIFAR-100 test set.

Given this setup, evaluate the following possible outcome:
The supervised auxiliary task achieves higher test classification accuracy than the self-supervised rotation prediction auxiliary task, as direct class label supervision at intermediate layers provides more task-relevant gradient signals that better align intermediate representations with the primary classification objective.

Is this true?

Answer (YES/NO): NO